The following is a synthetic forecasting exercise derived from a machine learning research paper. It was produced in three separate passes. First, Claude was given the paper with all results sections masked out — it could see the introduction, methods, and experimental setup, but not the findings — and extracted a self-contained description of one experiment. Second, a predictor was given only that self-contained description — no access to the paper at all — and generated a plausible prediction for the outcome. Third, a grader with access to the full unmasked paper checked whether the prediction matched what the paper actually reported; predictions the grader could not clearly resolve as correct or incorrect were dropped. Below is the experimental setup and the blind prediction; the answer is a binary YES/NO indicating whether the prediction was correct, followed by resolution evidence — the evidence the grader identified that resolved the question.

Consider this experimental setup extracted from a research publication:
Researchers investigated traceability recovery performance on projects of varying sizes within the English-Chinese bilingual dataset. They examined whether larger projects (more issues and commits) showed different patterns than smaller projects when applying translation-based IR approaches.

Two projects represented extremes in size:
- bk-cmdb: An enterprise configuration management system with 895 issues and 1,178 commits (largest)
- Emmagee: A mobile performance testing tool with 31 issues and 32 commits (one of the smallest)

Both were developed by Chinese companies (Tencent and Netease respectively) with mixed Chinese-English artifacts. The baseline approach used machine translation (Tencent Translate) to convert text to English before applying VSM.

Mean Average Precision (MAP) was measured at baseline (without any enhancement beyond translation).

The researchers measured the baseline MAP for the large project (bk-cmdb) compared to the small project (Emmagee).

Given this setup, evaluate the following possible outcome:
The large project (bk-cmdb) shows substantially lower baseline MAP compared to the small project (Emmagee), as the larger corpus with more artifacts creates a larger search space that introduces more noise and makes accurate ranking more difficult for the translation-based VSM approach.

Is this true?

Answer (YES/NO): NO